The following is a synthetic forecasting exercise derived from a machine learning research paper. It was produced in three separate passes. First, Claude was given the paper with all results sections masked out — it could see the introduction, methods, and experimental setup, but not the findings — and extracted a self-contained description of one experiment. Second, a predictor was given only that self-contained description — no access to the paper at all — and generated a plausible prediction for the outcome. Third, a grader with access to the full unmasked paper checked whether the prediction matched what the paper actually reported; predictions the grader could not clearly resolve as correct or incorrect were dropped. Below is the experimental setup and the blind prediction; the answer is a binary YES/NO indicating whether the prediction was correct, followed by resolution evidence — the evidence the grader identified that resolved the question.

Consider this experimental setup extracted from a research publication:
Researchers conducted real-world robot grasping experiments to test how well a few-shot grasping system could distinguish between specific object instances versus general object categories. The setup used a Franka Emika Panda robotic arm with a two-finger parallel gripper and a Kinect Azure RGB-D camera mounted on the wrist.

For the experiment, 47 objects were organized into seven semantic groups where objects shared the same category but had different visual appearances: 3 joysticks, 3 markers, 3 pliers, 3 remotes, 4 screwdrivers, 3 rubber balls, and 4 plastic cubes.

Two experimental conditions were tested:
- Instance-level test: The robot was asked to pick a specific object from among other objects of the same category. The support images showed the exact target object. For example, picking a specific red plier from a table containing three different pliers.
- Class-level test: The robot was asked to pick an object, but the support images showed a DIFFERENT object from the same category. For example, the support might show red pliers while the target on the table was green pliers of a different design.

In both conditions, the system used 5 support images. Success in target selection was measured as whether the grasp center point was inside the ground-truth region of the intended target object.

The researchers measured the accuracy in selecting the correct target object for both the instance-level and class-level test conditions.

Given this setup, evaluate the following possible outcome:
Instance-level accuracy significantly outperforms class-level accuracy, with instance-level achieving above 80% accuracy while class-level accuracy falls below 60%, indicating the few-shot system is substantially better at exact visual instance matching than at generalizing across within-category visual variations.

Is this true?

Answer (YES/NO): NO